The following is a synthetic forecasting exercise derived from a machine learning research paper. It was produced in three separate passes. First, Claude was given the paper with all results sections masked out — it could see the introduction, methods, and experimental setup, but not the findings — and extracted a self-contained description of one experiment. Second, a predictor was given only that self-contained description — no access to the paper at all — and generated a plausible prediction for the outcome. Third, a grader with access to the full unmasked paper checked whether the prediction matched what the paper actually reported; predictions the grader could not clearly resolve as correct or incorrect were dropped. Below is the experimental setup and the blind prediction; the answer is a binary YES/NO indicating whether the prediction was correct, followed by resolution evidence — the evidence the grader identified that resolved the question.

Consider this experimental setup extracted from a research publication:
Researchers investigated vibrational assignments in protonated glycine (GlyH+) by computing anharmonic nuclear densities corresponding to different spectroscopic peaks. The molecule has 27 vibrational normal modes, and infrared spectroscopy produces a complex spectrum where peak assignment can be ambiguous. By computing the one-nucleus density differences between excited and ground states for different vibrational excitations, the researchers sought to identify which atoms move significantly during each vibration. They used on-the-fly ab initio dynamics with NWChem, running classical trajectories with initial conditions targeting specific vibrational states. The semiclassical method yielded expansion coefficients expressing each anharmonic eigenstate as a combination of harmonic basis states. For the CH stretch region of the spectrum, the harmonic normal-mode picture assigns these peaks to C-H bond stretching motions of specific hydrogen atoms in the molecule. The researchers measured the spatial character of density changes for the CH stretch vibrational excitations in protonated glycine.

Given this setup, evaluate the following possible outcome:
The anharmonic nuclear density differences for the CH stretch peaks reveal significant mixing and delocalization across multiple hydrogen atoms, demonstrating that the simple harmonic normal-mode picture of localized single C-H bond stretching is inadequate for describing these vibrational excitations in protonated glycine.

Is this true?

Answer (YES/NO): NO